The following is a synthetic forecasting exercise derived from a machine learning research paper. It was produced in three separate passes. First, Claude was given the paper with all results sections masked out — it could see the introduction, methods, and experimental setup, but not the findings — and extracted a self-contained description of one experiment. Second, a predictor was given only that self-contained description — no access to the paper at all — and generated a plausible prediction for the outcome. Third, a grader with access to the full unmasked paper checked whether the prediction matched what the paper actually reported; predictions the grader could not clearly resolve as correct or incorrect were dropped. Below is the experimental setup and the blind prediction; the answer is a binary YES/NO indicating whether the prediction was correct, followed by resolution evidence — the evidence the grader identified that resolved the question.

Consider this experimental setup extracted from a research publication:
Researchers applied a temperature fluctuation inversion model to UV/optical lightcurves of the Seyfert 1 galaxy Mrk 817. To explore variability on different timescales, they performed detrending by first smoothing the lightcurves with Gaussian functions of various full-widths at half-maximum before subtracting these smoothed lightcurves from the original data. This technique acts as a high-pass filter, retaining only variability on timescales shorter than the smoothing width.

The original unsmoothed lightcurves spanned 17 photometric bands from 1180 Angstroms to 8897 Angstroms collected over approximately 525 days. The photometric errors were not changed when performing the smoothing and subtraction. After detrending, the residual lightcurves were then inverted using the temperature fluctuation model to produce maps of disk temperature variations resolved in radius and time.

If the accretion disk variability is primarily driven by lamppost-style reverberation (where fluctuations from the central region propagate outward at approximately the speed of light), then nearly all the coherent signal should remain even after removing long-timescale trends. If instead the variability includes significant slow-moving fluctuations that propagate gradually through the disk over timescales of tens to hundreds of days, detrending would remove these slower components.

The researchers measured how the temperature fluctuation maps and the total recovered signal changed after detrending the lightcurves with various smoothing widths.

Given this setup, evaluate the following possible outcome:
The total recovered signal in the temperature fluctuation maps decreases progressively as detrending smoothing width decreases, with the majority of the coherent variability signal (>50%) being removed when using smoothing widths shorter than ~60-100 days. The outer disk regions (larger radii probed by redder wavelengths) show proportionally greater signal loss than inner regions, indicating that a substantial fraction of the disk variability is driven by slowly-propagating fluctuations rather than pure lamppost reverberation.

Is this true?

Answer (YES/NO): NO